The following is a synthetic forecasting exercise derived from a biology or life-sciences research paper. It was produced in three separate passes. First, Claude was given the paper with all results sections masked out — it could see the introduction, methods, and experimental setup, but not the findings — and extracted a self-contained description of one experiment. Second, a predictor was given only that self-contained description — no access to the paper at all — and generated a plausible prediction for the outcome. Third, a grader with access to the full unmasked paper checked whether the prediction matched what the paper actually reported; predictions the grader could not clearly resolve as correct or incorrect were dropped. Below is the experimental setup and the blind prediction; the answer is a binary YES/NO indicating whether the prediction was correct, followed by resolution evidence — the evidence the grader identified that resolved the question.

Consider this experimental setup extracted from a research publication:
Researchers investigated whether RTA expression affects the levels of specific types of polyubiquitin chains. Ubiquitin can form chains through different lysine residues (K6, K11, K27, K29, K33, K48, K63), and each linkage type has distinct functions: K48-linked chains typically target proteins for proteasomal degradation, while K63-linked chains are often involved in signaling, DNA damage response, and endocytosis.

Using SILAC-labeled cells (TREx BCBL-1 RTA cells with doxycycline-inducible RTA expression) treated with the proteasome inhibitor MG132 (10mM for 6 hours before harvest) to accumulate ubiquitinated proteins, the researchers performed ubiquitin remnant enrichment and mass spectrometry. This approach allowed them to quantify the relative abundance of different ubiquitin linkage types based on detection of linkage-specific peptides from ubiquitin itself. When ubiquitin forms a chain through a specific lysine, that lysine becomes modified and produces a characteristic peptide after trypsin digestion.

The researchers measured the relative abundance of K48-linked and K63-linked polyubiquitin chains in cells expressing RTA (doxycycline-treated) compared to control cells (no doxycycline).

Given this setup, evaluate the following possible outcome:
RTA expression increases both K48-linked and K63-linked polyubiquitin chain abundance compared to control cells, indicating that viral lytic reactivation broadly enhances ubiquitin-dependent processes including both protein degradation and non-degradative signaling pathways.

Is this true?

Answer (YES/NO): YES